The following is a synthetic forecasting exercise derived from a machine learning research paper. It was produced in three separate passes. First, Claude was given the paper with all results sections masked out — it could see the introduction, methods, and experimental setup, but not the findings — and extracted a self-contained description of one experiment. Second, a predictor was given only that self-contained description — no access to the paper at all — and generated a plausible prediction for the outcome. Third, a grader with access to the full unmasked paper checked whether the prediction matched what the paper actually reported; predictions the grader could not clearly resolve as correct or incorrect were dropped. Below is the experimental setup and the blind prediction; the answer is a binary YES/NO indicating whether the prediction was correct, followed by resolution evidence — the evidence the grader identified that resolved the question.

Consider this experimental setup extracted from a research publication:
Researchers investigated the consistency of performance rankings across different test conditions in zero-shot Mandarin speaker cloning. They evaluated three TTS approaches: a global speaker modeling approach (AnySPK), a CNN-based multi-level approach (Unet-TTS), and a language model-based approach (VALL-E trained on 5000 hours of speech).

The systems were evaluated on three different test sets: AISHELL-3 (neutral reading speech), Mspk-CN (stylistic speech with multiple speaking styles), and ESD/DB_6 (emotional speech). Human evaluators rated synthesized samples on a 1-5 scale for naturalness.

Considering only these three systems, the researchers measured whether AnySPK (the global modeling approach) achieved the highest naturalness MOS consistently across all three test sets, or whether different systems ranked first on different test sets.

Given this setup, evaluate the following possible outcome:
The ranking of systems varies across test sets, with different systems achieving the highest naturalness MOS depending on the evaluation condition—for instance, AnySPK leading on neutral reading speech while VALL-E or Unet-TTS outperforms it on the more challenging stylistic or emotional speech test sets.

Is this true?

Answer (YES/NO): NO